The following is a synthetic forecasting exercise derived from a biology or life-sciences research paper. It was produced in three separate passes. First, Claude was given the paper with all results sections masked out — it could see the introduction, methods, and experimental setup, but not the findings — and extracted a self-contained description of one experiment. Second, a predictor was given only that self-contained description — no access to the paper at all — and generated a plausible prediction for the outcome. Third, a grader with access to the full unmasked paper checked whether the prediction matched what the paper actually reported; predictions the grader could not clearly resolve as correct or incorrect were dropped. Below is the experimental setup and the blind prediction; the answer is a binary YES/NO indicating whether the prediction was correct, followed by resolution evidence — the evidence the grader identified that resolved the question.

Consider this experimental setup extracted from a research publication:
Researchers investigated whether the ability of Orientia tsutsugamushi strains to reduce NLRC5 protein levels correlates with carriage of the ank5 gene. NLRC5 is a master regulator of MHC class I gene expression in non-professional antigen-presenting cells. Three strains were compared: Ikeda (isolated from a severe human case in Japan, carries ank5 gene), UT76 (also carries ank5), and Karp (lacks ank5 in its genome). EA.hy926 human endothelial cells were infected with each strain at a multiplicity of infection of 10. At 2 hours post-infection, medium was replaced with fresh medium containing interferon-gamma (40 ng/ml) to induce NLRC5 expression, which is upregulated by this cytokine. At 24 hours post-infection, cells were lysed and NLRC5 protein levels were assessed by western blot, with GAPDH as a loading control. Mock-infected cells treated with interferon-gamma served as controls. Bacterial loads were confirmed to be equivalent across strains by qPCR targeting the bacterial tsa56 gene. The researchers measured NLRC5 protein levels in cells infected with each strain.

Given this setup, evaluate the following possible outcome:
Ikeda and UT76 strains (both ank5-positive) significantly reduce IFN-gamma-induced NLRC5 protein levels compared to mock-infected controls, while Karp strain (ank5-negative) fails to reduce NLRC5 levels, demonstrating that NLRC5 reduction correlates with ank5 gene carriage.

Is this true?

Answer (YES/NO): YES